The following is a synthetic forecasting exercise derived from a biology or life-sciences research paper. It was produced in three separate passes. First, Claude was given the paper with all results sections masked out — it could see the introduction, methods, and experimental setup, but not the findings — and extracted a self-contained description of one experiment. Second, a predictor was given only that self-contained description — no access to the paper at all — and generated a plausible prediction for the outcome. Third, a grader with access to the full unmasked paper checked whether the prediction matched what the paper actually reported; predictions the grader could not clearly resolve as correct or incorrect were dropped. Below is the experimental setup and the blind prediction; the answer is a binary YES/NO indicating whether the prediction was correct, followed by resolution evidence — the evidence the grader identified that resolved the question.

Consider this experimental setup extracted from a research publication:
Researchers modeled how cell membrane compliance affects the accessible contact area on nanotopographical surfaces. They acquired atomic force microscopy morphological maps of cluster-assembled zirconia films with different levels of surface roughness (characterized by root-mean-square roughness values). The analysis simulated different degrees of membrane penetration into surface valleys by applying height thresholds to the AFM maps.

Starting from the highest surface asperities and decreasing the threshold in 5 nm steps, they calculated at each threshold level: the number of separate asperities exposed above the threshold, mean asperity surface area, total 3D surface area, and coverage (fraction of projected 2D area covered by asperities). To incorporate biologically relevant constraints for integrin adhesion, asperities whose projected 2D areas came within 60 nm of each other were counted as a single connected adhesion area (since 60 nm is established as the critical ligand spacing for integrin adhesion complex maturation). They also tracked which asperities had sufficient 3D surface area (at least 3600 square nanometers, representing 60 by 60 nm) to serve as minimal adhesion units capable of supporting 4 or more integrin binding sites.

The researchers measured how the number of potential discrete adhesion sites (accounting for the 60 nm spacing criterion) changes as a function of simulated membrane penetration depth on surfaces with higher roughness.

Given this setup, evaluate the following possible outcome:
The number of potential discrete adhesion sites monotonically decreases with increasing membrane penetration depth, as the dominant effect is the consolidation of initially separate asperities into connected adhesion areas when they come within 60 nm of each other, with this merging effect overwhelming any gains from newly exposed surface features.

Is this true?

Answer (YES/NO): NO